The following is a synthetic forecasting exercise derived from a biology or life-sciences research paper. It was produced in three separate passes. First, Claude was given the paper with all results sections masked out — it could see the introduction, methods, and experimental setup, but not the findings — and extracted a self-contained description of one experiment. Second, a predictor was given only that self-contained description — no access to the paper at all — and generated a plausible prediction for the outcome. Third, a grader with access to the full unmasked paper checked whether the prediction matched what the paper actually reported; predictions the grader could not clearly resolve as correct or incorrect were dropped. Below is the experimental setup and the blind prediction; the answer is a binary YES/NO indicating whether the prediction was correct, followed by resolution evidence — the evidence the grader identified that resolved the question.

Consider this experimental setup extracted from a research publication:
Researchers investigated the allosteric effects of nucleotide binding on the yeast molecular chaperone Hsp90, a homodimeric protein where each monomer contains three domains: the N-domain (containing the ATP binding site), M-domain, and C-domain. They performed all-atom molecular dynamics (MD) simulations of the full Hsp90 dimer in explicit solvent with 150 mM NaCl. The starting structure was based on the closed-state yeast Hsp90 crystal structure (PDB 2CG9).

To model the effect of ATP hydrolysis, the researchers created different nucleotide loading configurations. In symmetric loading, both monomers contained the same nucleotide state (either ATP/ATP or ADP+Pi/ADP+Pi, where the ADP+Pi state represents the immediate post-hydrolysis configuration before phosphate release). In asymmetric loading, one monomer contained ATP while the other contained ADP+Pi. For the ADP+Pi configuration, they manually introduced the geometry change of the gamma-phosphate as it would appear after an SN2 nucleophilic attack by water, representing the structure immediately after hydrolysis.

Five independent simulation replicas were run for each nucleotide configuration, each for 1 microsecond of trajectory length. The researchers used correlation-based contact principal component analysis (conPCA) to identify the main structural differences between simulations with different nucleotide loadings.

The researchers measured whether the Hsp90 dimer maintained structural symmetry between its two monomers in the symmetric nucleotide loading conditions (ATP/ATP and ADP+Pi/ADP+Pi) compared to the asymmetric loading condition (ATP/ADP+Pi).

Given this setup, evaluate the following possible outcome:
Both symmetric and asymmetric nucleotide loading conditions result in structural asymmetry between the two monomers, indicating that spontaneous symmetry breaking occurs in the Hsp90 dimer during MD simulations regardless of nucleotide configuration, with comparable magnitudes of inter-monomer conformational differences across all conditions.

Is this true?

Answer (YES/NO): NO